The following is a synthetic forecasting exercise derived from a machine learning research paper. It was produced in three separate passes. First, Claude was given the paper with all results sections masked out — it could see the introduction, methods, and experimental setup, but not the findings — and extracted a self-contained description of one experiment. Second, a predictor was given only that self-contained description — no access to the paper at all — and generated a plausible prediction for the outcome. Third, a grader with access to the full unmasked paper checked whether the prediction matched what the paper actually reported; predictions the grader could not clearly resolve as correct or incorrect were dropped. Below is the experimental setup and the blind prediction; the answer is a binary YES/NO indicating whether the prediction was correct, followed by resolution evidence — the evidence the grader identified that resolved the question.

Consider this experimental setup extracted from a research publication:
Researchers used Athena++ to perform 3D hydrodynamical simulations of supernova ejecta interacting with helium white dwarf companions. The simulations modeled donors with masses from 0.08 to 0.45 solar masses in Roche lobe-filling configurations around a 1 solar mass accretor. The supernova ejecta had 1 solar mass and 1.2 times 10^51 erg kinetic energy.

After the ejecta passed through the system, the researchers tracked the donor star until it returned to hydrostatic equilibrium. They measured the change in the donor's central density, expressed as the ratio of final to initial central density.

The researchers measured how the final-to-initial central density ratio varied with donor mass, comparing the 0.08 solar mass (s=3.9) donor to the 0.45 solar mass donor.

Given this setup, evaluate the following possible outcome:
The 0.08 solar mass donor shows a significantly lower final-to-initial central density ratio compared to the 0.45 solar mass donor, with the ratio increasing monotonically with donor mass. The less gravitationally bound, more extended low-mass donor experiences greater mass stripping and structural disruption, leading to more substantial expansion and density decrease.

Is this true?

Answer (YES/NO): YES